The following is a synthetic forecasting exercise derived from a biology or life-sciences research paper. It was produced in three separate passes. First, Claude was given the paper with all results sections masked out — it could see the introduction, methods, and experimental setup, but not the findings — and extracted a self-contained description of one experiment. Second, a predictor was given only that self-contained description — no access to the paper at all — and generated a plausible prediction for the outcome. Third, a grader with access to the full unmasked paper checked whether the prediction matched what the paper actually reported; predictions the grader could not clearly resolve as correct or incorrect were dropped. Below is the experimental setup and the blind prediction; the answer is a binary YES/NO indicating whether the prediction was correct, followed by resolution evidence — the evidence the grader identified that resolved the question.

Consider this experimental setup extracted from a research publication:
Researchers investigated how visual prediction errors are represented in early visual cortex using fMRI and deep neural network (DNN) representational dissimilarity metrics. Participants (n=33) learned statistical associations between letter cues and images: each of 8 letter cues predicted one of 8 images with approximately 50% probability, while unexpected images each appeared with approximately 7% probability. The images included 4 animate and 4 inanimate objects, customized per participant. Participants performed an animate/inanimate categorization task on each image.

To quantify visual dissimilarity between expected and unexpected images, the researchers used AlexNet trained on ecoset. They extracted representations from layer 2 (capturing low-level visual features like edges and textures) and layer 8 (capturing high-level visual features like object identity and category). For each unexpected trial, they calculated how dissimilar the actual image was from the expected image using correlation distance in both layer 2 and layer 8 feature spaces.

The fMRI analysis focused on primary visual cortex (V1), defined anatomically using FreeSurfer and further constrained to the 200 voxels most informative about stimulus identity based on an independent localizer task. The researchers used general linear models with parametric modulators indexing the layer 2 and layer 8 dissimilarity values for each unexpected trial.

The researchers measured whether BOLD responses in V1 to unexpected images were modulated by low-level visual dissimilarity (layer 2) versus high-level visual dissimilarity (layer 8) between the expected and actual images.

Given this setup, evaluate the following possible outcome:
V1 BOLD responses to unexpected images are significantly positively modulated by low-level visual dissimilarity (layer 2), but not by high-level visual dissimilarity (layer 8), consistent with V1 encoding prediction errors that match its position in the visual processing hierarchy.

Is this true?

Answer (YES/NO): NO